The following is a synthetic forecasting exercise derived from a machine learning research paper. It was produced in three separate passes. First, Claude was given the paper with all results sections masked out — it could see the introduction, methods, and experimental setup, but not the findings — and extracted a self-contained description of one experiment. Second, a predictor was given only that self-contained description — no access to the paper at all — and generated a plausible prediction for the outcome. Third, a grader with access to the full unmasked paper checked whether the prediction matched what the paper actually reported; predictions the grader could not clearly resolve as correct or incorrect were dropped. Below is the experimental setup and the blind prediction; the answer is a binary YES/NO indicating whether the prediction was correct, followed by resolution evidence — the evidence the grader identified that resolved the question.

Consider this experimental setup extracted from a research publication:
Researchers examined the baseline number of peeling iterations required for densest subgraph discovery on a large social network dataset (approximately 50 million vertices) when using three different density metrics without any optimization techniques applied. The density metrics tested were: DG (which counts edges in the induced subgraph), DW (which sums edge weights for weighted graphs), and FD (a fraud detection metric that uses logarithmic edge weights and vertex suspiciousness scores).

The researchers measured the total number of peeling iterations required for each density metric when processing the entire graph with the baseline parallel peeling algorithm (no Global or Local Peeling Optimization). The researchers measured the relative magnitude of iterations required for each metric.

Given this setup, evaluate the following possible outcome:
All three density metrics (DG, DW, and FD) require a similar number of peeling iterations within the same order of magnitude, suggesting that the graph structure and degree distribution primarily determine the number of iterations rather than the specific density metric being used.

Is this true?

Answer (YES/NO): NO